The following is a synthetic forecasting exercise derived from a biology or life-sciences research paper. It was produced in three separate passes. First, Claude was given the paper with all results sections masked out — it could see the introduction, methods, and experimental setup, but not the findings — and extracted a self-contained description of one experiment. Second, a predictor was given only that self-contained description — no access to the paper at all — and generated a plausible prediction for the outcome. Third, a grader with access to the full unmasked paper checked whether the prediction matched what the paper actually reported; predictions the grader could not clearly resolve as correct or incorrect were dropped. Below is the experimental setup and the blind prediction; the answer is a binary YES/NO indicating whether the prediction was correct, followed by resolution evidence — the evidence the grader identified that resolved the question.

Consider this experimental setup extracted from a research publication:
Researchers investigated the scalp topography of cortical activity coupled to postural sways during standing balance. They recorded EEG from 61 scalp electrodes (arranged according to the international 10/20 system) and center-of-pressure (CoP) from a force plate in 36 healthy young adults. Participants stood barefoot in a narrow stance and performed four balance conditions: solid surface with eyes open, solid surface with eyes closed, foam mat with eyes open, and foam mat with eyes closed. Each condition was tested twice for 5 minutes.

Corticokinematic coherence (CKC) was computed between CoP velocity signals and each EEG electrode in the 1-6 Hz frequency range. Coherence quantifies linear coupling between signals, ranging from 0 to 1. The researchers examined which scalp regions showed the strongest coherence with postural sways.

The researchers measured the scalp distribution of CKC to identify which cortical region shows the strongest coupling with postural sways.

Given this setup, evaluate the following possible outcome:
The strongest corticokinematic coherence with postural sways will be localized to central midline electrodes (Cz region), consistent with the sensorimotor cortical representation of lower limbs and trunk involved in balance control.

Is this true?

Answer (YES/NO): YES